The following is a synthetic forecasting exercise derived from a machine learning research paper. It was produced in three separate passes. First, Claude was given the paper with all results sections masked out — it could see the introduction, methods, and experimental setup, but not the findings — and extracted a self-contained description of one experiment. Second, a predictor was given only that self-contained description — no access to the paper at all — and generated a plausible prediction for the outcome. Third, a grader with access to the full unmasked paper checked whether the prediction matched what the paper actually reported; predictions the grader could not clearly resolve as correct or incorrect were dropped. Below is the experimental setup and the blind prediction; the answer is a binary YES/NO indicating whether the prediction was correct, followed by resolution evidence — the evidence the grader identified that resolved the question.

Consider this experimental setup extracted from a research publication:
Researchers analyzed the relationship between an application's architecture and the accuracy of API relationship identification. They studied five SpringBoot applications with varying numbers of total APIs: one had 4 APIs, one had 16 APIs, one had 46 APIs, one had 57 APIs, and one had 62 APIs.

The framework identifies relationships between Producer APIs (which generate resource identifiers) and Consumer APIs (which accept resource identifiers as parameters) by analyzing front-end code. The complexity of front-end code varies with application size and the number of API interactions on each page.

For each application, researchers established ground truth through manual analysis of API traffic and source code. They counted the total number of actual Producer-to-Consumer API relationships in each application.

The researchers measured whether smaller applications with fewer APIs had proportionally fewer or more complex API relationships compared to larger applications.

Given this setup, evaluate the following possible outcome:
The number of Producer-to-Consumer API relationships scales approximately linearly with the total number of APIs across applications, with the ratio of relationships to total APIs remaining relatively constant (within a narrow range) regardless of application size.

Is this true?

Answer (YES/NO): NO